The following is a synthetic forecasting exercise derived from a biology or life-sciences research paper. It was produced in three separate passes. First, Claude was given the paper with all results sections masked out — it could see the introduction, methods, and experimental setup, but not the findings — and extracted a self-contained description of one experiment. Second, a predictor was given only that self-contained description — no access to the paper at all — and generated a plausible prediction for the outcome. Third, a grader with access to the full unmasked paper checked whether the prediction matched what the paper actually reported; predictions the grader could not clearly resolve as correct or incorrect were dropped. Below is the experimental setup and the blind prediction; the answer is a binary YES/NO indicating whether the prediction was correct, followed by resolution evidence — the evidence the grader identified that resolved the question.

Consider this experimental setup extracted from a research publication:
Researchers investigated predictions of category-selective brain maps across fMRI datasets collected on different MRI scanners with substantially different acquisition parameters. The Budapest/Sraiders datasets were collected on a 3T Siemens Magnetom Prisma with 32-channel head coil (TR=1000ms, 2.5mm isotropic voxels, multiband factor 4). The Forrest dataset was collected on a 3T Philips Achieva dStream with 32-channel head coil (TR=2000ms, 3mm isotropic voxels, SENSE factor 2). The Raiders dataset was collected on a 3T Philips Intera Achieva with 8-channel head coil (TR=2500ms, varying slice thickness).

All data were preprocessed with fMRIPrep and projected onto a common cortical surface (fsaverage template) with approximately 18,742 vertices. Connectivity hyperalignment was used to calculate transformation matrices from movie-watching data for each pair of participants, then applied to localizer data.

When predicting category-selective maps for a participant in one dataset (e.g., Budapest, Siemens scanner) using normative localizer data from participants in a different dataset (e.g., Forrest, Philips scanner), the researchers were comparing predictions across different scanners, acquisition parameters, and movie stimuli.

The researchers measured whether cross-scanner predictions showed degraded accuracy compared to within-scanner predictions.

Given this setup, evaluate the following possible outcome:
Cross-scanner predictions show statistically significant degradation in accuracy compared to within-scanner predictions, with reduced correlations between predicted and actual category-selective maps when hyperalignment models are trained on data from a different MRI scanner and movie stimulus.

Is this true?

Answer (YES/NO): NO